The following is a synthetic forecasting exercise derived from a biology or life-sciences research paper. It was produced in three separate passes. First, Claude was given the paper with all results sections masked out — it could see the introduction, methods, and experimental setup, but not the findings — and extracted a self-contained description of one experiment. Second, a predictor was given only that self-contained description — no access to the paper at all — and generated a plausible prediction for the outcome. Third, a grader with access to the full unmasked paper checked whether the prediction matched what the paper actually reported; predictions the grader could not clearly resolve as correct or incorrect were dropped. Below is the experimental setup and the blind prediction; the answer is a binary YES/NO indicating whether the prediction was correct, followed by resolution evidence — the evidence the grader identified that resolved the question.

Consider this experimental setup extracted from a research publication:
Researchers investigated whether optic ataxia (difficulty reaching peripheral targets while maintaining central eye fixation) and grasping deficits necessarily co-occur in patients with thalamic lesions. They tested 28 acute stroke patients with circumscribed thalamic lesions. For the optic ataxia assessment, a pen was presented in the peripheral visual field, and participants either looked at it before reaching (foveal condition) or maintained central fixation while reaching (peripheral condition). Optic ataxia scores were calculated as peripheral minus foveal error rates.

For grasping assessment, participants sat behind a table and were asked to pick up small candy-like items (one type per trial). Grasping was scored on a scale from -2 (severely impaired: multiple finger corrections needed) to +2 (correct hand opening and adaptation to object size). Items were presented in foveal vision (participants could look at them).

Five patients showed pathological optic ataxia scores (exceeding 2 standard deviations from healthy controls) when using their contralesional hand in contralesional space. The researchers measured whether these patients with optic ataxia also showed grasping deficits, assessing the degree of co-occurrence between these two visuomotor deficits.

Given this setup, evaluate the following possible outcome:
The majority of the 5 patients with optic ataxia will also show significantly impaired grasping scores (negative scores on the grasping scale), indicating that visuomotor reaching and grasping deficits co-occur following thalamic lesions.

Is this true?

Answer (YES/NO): NO